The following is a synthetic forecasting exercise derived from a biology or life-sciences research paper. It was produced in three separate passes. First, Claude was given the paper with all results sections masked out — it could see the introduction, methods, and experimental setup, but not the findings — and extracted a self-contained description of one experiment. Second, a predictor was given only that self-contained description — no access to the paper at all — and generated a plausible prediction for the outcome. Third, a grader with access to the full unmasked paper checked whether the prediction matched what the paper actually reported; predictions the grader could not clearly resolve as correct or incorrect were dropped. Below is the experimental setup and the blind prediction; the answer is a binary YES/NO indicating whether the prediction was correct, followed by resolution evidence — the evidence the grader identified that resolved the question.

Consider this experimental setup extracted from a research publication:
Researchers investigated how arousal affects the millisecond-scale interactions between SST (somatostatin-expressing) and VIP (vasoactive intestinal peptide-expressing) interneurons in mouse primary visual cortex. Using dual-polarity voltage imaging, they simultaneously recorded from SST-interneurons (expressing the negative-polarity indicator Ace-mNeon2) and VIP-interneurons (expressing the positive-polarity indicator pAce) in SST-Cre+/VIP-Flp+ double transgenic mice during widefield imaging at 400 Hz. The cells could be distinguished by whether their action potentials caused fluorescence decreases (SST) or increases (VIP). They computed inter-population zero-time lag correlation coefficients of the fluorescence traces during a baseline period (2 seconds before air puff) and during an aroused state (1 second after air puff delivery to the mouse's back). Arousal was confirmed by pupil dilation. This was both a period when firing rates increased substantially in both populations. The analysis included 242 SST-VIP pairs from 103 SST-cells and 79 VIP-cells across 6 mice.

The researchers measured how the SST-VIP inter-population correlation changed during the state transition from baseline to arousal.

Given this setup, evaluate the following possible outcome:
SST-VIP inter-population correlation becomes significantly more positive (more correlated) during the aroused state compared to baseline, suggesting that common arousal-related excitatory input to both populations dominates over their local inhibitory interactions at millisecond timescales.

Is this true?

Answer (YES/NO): NO